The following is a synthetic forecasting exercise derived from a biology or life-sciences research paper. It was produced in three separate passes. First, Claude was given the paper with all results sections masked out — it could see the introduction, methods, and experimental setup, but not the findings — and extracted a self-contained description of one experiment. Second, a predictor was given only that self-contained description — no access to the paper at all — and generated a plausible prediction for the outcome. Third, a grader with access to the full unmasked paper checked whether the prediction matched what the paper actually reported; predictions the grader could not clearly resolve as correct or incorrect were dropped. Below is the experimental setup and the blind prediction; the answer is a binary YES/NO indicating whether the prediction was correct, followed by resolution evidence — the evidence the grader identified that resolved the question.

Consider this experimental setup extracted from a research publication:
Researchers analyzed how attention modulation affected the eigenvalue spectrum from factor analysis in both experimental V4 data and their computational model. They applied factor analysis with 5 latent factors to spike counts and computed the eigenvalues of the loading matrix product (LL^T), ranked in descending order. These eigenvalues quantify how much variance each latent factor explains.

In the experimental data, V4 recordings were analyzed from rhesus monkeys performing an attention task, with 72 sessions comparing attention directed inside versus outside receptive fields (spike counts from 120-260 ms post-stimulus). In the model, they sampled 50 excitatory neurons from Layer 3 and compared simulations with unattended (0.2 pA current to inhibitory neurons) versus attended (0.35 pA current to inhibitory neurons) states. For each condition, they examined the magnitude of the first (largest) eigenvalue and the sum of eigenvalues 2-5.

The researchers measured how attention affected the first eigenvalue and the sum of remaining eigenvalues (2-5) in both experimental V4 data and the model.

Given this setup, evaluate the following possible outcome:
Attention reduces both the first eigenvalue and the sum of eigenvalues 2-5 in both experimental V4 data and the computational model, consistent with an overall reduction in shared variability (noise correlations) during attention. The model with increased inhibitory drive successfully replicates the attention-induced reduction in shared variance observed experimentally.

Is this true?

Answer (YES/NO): NO